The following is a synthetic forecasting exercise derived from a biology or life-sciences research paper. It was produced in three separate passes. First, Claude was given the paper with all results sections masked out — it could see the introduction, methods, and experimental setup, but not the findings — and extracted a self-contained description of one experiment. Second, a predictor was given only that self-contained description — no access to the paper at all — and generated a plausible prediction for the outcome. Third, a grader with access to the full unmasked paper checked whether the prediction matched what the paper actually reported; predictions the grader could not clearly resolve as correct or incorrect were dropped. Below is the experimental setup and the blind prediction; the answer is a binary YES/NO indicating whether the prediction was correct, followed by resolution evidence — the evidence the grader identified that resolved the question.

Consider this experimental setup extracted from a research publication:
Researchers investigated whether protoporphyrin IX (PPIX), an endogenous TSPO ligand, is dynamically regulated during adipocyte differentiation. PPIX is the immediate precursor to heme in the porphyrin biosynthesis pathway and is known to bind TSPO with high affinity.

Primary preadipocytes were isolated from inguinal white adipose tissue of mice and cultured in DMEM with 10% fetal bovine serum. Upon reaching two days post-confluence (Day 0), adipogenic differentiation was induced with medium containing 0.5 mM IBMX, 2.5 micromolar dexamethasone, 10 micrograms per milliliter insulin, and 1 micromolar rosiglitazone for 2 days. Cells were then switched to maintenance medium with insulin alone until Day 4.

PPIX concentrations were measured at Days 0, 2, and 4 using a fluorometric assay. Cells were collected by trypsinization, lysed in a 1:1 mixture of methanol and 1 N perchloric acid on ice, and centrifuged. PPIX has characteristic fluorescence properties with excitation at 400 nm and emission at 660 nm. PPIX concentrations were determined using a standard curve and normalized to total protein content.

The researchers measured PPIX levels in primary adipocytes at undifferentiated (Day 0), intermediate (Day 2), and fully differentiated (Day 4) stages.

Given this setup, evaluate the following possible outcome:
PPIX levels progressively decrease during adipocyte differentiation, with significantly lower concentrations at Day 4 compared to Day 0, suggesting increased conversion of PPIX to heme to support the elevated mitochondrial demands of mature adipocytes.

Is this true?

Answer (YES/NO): NO